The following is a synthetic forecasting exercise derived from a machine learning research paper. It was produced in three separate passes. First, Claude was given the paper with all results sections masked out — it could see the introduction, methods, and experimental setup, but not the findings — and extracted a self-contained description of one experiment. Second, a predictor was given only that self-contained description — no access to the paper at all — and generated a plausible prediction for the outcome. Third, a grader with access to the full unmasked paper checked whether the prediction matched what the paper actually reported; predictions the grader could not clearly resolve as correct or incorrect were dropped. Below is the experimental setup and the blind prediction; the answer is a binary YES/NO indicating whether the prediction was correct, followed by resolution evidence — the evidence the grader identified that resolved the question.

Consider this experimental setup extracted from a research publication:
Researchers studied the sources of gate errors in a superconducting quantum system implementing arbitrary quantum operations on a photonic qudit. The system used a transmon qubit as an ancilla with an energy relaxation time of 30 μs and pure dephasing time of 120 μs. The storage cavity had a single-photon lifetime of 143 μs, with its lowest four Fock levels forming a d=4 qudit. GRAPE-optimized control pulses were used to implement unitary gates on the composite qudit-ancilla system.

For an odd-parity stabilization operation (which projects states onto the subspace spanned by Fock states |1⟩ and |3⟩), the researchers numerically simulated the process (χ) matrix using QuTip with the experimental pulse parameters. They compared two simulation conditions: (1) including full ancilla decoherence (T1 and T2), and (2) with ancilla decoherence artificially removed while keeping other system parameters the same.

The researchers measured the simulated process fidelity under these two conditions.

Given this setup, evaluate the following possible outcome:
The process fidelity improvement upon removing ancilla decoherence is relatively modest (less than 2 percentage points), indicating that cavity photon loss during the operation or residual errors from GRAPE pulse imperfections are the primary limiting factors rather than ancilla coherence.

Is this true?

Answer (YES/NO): NO